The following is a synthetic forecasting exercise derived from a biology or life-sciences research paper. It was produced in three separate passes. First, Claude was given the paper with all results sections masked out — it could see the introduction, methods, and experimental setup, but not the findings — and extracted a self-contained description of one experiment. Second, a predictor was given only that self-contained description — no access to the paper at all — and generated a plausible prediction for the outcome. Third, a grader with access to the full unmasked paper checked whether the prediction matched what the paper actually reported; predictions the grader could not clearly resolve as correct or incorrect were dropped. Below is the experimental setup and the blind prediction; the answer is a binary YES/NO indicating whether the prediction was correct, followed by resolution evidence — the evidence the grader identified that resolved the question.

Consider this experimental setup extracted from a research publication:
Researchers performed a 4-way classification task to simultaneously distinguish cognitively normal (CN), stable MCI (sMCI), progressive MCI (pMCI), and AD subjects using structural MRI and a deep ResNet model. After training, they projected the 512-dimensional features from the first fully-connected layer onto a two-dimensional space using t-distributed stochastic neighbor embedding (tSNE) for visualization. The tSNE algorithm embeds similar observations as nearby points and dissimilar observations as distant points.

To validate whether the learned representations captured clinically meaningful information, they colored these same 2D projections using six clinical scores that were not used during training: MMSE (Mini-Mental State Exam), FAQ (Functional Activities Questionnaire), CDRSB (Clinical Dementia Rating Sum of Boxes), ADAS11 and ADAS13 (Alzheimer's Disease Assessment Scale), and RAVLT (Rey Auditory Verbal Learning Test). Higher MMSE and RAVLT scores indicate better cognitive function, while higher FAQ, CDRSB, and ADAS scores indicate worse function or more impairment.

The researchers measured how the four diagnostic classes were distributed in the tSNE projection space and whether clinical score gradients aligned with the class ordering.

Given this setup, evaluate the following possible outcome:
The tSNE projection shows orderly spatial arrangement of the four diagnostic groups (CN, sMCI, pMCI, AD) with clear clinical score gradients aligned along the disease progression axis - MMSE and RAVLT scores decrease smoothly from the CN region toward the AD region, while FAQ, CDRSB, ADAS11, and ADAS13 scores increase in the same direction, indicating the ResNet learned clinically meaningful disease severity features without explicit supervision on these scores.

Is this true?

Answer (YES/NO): NO